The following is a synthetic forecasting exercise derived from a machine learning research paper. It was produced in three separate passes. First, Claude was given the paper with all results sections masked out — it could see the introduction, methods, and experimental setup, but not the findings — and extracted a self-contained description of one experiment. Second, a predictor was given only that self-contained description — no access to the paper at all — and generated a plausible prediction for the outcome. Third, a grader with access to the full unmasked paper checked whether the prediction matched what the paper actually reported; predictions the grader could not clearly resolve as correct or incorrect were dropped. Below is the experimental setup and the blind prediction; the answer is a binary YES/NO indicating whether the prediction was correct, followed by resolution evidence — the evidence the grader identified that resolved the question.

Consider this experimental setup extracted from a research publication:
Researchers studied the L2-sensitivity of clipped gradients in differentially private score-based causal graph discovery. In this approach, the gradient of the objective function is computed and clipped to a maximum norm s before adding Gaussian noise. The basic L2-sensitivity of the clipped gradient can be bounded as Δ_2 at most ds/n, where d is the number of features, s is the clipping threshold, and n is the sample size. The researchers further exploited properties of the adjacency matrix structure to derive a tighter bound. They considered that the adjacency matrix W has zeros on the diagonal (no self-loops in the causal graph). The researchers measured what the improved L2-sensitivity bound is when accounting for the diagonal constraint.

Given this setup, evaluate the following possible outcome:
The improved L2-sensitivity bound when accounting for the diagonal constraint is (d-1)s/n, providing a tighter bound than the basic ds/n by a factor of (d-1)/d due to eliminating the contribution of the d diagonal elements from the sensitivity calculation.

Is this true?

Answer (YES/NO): NO